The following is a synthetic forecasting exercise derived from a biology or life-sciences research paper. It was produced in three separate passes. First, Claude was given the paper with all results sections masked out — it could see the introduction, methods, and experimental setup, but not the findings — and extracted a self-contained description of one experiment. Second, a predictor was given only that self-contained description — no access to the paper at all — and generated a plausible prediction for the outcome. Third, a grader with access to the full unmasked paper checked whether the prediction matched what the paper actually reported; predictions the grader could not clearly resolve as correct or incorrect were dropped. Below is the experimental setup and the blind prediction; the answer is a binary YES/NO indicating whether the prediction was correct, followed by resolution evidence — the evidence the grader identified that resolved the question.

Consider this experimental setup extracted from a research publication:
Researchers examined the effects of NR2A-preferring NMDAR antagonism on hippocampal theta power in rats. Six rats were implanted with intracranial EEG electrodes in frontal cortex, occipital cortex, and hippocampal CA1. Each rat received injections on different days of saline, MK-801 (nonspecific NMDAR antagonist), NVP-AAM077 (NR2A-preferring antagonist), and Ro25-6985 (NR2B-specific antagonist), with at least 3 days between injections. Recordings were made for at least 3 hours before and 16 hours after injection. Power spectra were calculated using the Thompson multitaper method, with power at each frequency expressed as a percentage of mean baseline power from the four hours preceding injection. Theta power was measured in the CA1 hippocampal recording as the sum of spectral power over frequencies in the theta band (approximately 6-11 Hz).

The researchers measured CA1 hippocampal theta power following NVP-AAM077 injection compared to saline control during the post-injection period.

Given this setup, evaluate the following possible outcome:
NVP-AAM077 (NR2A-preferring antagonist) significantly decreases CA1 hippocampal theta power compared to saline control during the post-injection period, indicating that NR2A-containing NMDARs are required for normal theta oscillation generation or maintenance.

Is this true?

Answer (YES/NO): YES